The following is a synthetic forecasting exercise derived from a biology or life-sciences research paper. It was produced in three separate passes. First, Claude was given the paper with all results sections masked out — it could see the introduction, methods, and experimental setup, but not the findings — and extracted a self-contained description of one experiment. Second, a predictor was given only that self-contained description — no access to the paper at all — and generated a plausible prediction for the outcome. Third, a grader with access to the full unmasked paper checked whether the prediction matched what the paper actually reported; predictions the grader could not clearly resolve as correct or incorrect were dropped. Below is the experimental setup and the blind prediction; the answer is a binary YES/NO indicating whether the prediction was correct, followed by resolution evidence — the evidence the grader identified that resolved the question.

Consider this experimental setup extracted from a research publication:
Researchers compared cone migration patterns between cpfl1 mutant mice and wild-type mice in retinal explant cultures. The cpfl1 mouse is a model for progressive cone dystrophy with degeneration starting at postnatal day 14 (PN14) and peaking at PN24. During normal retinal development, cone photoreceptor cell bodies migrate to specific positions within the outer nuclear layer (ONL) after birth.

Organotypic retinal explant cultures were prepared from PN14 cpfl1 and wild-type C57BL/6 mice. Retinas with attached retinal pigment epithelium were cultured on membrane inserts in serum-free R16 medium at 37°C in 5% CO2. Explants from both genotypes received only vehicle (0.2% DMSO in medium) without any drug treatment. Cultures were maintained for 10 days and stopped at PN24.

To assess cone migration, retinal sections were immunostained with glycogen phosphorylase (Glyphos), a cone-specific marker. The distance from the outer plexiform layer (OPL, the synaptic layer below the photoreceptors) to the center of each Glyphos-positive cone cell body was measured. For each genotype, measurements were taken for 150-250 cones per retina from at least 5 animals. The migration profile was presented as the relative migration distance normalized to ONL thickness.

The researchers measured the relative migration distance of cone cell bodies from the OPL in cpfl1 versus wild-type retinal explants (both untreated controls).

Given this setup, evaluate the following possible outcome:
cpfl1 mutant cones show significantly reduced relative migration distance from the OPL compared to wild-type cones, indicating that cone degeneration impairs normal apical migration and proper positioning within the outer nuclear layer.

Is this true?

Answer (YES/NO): YES